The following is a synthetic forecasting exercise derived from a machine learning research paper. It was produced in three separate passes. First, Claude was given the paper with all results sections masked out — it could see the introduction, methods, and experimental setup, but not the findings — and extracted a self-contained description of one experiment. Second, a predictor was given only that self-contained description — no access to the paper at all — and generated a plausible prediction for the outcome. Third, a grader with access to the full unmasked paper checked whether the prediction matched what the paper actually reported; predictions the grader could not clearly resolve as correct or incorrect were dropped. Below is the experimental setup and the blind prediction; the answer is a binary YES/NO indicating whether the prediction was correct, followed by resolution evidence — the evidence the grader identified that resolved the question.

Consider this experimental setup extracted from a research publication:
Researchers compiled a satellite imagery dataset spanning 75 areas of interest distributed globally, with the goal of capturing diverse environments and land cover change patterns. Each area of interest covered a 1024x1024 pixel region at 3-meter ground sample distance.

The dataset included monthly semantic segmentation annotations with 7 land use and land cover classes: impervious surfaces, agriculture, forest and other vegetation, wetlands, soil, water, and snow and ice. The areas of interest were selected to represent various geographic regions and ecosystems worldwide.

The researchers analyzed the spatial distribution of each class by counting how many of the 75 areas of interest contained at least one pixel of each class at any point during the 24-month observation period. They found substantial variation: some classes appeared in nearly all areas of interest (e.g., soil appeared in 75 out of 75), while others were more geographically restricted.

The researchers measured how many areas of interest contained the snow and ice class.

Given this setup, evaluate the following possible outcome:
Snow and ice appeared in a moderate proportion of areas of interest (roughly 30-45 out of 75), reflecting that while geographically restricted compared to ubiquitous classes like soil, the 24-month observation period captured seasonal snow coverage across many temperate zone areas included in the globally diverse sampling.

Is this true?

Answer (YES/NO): NO